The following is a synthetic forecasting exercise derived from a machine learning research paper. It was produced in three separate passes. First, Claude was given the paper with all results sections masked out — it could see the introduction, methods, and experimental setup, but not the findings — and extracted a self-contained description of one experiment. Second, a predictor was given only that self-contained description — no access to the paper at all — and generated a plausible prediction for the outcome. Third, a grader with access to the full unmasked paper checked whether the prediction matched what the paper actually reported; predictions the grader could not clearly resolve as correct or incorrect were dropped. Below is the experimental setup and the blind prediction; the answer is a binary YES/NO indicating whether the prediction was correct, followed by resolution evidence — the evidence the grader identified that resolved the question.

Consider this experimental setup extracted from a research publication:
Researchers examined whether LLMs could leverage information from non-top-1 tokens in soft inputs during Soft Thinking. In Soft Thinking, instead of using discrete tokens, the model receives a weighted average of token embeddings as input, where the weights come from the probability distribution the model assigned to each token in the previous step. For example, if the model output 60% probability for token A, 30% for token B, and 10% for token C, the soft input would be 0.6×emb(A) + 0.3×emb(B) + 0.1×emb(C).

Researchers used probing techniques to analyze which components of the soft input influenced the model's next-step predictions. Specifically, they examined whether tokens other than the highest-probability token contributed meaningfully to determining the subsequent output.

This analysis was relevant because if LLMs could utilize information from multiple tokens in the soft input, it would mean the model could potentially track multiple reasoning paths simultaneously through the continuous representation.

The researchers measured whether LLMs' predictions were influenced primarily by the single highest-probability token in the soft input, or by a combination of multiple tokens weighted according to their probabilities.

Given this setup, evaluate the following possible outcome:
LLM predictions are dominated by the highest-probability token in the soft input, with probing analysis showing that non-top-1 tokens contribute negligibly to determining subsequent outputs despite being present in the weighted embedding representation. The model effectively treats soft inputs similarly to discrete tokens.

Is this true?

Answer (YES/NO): YES